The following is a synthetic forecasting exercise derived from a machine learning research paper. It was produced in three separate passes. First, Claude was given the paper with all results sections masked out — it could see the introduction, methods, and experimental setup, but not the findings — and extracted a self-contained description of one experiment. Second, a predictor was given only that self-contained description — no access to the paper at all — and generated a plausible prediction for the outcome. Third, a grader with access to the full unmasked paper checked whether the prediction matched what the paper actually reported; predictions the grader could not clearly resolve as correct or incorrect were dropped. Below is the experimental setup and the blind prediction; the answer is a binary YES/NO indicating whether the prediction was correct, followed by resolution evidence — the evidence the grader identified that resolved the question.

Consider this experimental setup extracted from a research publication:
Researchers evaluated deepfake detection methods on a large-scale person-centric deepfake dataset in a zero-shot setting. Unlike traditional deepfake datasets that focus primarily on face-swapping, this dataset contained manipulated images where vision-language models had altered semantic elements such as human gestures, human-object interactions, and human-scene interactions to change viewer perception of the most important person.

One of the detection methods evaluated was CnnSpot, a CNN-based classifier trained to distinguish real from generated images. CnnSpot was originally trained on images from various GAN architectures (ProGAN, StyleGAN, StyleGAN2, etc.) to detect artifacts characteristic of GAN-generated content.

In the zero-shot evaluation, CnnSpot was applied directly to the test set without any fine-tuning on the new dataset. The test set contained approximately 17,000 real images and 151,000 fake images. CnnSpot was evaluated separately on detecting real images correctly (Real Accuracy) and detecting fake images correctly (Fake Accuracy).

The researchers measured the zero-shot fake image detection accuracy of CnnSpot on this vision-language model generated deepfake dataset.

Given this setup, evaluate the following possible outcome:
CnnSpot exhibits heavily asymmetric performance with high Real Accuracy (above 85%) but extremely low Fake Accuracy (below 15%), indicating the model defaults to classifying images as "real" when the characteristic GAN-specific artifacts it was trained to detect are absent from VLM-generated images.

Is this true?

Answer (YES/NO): YES